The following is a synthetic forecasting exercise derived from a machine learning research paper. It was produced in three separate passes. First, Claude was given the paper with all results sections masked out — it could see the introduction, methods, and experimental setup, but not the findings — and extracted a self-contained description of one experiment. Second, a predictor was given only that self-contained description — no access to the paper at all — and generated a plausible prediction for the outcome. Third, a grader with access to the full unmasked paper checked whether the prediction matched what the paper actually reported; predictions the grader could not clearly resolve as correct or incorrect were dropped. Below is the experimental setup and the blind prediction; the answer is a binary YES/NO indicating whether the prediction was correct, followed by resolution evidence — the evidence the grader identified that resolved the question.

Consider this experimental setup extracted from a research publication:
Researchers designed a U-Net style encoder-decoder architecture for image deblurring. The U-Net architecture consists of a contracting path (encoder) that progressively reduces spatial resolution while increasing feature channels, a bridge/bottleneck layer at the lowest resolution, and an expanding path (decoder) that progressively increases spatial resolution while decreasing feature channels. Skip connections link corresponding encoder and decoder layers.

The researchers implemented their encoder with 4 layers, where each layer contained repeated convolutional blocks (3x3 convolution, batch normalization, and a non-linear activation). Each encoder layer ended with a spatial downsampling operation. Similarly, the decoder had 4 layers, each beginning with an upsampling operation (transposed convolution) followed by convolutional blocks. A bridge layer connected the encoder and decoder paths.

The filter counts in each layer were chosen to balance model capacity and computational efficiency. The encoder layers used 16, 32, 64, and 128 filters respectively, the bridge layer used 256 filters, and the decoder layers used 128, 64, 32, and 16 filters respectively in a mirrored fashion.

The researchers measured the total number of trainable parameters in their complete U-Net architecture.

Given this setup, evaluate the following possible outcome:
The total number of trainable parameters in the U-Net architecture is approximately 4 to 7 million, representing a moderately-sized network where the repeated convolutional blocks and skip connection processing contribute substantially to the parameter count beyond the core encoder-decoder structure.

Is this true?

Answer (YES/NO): YES